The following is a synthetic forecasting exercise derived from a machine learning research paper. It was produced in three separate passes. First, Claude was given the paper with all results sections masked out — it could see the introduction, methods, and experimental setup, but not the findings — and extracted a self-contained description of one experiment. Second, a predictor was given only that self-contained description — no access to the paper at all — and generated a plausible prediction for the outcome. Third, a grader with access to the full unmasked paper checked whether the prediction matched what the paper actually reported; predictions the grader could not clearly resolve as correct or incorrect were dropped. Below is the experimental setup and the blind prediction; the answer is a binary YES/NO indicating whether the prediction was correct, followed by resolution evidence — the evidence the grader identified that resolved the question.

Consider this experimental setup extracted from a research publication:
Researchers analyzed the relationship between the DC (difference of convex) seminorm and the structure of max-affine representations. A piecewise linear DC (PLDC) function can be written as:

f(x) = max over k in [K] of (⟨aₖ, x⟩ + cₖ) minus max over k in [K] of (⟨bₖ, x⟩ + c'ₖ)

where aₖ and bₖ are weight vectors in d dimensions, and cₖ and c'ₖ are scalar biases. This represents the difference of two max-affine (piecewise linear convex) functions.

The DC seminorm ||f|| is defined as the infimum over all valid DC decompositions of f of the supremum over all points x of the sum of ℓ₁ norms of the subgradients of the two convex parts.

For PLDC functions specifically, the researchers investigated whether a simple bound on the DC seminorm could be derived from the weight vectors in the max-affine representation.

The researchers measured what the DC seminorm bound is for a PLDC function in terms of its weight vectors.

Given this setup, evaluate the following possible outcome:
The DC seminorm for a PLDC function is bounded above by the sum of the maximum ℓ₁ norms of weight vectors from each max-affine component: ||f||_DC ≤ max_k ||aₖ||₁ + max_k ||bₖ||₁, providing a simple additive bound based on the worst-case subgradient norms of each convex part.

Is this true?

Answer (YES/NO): YES